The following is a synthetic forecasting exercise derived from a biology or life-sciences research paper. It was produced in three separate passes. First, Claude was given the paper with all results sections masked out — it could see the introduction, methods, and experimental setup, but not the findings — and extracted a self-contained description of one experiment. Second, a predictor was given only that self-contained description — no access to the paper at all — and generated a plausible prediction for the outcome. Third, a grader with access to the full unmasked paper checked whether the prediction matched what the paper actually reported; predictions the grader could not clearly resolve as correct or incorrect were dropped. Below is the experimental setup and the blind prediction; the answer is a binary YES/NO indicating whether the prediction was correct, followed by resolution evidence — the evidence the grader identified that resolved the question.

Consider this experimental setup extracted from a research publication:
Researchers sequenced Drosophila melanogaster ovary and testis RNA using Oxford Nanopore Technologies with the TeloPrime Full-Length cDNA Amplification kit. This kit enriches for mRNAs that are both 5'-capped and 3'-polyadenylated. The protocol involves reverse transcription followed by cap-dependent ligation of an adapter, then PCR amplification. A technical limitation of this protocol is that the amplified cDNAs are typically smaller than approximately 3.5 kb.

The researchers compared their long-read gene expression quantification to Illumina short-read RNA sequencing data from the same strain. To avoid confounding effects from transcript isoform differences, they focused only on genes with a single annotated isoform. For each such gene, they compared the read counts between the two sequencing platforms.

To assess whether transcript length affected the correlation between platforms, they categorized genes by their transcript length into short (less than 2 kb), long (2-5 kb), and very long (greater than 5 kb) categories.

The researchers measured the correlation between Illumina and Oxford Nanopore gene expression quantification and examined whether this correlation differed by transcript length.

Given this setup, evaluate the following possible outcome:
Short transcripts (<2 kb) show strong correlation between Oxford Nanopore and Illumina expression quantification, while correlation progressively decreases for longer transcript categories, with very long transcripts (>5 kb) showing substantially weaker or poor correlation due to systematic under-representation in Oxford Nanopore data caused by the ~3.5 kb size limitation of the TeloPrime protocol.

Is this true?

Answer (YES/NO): YES